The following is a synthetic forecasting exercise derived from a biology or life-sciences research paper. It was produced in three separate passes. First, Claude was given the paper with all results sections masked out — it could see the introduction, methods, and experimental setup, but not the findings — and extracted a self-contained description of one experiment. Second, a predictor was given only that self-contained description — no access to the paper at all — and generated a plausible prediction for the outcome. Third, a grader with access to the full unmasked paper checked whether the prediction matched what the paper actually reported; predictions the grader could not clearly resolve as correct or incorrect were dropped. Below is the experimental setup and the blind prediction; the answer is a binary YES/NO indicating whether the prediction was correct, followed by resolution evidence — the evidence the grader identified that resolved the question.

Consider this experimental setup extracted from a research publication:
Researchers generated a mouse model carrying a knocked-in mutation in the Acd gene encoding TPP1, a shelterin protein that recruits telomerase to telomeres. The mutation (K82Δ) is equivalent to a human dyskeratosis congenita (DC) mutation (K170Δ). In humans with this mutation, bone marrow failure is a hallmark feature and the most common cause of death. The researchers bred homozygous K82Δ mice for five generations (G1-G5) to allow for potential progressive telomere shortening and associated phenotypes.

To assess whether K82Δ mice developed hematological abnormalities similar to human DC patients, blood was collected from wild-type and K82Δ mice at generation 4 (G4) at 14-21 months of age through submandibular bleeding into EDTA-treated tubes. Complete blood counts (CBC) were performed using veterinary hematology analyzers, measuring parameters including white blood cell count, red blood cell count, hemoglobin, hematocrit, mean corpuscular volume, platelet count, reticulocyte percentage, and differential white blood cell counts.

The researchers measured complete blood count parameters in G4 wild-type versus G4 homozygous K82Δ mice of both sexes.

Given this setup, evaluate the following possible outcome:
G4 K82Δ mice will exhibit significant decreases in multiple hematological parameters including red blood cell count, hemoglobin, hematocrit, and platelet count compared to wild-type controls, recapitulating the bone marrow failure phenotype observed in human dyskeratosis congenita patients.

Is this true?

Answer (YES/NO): NO